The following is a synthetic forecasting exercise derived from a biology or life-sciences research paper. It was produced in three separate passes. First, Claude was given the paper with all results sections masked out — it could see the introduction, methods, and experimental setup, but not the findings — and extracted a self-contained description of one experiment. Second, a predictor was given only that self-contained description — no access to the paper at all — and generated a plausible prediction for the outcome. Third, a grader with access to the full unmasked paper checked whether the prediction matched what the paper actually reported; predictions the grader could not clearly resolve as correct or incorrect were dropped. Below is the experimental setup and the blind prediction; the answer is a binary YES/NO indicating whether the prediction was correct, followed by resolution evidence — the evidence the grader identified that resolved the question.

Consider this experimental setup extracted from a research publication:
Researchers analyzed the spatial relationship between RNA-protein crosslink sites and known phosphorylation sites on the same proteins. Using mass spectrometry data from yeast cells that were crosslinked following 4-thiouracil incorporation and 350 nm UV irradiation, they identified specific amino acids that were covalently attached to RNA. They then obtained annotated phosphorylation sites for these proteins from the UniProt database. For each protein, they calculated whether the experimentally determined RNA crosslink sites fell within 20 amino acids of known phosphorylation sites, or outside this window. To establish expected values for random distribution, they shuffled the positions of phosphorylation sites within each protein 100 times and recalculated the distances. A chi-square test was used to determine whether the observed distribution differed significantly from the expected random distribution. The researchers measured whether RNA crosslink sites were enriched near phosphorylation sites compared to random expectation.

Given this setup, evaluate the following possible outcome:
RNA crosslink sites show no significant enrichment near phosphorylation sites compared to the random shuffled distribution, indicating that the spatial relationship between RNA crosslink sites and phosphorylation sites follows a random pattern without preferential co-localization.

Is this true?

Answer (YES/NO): NO